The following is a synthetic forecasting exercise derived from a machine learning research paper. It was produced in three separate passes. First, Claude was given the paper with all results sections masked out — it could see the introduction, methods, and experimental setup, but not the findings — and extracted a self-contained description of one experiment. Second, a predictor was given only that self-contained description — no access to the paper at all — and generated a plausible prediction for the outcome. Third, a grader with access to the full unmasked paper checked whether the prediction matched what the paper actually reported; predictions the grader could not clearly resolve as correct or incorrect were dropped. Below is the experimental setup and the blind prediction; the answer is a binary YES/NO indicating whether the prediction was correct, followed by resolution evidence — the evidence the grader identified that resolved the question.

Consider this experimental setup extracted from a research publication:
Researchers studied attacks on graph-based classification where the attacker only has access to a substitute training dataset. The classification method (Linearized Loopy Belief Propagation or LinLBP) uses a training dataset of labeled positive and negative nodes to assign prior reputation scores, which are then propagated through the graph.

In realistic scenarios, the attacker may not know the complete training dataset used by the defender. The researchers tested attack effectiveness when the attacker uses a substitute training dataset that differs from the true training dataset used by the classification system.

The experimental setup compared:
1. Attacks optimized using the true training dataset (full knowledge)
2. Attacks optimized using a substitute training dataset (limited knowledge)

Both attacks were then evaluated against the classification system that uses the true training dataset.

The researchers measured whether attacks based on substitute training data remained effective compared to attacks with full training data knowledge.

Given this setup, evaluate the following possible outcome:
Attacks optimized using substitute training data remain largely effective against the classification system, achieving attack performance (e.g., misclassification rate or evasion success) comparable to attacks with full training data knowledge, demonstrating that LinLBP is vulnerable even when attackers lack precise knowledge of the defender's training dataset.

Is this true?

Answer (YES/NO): YES